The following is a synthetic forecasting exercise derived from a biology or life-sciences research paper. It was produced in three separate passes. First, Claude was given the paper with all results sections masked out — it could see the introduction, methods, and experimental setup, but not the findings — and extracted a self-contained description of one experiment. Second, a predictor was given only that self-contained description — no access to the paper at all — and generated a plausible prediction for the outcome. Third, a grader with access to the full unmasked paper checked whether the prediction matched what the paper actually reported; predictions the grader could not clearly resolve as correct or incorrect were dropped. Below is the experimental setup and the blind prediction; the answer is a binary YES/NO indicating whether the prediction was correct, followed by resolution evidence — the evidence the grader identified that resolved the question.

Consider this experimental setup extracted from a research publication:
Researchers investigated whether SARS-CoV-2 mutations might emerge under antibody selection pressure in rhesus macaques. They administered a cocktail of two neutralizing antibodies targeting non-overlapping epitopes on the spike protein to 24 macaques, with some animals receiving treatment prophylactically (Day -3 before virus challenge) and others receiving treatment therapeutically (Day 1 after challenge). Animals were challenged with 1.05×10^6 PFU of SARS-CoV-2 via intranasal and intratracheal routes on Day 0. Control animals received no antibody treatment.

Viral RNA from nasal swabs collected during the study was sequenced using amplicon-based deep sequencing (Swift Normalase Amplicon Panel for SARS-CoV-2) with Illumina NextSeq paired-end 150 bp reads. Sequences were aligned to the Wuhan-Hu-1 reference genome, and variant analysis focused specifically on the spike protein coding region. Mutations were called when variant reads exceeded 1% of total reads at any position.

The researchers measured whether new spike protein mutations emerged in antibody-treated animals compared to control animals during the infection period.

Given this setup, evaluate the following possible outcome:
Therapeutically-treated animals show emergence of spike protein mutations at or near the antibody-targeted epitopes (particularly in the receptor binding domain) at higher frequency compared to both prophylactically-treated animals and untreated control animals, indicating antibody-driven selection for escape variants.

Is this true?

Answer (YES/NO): NO